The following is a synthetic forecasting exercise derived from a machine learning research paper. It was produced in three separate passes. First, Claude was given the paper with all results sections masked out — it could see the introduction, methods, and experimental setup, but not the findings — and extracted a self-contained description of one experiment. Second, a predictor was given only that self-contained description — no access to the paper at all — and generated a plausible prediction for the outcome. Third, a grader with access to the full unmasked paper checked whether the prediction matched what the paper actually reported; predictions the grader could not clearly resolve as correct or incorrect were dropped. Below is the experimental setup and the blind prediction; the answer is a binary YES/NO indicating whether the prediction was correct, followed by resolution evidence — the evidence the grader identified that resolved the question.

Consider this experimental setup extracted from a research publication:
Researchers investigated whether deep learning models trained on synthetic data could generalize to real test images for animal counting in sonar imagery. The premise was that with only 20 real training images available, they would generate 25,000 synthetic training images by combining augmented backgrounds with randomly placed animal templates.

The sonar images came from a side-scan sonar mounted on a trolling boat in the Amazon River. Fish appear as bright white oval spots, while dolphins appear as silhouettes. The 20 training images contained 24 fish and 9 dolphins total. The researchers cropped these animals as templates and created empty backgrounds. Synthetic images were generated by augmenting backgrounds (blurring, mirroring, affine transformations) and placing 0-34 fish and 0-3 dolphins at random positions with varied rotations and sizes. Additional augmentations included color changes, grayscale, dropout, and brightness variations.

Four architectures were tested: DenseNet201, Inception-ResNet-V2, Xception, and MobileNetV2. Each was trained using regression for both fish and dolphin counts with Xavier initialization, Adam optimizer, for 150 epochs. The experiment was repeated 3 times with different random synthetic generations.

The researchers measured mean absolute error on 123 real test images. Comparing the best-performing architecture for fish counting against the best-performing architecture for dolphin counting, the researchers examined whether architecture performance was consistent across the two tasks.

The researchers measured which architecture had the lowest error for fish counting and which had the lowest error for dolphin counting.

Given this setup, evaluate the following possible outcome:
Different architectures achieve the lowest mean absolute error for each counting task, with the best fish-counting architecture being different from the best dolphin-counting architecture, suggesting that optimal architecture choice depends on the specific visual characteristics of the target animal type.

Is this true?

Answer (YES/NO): YES